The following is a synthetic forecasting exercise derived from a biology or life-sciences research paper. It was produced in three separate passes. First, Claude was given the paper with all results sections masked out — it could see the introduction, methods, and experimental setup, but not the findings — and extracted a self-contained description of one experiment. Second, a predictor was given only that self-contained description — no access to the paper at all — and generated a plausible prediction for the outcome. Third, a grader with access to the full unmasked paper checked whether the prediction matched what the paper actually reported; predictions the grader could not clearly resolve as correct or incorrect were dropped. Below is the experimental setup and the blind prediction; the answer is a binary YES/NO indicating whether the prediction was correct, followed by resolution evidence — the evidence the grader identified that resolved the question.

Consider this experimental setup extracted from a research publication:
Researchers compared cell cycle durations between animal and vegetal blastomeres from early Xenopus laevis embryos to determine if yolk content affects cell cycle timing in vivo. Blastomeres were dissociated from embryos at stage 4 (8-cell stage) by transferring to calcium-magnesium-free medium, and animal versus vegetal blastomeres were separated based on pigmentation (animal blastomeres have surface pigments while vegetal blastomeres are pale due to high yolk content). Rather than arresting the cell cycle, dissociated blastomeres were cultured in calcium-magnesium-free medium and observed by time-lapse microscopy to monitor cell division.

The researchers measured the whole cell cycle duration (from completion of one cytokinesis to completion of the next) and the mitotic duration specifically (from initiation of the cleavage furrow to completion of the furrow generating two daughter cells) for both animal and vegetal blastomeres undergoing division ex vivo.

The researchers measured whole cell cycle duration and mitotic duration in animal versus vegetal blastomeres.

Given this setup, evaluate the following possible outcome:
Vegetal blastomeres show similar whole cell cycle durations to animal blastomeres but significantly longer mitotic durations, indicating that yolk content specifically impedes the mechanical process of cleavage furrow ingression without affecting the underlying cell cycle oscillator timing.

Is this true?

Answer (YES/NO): NO